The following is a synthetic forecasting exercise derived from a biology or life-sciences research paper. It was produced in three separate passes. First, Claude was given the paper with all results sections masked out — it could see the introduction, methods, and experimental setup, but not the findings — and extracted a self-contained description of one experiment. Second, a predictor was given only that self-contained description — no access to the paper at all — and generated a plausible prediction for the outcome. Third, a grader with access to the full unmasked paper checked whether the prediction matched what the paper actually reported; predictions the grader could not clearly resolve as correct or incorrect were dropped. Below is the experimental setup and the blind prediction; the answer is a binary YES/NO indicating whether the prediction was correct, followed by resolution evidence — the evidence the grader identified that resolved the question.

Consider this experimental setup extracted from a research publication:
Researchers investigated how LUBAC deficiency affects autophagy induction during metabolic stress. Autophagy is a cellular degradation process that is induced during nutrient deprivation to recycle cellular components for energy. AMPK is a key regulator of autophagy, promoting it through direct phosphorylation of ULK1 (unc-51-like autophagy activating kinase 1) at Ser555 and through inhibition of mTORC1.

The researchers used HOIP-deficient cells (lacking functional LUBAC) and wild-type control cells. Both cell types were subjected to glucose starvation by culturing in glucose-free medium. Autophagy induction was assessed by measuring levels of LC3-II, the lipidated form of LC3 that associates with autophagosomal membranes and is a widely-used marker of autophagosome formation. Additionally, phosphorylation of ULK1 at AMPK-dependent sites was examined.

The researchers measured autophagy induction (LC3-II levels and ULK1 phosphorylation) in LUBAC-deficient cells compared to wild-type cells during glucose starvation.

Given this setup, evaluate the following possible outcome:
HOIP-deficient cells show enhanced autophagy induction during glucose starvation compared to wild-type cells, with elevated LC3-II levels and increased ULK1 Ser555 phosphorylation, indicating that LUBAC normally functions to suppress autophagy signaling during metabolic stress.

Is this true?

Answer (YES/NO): NO